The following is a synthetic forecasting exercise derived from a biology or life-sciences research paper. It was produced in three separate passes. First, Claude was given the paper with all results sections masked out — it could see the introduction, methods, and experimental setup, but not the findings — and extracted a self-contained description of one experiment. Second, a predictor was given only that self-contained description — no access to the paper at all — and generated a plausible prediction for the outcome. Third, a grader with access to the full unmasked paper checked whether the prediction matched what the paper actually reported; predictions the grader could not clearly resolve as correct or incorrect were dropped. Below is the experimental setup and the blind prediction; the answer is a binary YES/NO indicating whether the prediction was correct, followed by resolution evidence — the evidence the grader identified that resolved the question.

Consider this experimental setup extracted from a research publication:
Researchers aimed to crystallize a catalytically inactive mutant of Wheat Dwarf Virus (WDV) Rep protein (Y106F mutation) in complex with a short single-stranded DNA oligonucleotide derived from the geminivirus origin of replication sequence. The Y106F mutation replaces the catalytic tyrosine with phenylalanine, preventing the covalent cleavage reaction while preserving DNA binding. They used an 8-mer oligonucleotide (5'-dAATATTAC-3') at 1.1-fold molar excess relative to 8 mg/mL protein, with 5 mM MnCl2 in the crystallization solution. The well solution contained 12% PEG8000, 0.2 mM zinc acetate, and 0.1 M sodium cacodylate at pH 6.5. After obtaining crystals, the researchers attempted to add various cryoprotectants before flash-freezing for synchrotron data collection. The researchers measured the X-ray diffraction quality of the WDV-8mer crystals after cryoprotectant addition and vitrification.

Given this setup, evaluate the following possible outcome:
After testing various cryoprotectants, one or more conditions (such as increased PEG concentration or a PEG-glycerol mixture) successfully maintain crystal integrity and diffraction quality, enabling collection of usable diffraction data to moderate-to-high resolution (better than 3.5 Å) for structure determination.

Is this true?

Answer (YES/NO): NO